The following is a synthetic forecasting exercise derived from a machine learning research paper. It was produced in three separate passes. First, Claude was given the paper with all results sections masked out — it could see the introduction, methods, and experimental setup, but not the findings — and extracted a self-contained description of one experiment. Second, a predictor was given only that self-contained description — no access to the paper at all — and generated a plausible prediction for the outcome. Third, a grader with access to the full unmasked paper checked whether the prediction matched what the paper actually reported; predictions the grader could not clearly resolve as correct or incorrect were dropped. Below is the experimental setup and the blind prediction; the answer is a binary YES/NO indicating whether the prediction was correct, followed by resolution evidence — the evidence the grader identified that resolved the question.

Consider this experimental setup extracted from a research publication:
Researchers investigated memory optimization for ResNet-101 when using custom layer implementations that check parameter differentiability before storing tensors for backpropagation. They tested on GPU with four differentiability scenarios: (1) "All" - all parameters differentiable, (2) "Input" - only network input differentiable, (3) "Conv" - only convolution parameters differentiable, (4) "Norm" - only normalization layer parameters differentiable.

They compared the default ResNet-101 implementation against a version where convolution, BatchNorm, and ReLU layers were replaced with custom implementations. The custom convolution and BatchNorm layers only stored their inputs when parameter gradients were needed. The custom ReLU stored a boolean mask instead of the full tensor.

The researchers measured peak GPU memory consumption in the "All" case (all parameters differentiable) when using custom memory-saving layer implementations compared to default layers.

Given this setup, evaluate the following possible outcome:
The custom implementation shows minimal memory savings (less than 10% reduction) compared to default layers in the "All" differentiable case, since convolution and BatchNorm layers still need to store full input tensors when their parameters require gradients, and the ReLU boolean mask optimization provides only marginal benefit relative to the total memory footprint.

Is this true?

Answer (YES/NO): NO